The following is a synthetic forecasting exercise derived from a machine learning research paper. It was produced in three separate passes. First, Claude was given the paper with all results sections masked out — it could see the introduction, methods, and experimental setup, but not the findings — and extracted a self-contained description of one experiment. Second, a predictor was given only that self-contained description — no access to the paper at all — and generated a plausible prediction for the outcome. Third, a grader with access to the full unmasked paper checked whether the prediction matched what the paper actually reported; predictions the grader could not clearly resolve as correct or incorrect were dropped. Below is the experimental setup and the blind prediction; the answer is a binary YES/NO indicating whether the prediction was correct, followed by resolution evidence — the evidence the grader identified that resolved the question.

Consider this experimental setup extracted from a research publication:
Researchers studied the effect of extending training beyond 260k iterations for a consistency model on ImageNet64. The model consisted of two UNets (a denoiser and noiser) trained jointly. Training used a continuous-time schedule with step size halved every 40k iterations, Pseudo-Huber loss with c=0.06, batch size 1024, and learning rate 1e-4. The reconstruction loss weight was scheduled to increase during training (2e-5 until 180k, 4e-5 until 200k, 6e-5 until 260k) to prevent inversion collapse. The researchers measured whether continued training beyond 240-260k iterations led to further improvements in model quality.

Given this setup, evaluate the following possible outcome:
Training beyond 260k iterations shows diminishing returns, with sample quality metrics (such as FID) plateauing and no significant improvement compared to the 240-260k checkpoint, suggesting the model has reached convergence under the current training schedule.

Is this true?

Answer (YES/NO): NO